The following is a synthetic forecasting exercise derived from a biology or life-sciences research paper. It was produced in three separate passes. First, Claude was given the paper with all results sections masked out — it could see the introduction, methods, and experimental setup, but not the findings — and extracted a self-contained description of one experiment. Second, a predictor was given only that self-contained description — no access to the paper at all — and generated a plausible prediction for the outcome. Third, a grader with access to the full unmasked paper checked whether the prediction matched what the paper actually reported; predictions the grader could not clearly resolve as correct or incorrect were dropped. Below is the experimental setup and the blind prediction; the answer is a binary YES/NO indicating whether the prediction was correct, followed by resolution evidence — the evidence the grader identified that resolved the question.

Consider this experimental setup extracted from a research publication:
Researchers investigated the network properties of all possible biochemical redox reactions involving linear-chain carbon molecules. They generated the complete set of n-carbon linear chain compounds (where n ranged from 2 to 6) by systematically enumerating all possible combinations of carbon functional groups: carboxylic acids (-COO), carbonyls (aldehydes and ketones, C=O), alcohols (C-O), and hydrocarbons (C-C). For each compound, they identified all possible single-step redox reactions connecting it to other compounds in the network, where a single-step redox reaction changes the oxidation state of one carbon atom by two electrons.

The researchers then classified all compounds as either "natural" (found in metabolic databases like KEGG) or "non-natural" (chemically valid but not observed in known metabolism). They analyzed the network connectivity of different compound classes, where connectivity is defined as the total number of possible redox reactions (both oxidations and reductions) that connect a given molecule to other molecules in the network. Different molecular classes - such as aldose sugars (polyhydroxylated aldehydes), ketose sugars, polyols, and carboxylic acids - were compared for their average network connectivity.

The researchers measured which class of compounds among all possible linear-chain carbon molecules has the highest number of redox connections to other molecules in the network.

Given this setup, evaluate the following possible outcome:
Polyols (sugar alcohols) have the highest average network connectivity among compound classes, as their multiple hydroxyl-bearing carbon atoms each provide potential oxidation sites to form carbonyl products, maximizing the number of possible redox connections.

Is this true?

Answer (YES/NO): NO